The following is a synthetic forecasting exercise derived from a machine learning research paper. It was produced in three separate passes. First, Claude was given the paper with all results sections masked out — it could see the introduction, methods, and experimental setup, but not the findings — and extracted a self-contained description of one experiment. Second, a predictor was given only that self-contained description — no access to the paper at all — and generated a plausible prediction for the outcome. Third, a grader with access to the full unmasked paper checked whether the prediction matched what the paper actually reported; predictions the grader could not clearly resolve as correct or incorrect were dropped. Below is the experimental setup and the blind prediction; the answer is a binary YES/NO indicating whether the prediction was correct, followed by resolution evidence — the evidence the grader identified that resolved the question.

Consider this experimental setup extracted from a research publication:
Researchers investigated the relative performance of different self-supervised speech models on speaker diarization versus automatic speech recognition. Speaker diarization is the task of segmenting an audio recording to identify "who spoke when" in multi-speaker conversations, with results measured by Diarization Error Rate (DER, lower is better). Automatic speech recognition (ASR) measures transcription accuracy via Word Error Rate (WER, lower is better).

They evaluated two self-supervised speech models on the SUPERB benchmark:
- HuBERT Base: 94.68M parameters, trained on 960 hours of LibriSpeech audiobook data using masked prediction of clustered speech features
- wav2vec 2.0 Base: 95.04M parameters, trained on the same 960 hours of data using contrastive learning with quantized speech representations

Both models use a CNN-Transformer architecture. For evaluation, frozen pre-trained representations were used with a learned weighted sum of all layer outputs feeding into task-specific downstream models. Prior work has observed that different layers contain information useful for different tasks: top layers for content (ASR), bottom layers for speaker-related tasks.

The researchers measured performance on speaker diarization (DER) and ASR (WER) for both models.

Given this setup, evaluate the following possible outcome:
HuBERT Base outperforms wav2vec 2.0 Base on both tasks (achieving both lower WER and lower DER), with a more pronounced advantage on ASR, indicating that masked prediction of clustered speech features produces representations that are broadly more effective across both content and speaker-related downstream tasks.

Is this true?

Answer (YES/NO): NO